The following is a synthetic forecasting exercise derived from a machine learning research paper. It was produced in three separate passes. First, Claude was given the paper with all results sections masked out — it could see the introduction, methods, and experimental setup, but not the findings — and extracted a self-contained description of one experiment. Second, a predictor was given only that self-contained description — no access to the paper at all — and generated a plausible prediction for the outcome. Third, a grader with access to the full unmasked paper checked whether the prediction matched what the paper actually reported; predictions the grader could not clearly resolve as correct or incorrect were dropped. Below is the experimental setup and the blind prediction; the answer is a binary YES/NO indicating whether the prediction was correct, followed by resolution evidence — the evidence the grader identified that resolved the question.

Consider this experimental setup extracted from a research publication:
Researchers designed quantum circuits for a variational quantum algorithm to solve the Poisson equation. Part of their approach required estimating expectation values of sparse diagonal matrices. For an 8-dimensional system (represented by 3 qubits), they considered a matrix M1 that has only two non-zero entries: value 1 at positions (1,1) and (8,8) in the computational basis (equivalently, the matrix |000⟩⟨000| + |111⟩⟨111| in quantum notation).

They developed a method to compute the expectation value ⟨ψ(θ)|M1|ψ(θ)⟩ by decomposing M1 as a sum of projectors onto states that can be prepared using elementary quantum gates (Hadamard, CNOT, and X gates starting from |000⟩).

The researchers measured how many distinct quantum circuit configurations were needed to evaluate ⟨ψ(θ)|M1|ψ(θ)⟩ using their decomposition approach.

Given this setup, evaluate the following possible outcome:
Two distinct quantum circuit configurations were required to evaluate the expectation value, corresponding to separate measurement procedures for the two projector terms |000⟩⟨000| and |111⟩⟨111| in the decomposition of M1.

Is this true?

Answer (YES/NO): NO